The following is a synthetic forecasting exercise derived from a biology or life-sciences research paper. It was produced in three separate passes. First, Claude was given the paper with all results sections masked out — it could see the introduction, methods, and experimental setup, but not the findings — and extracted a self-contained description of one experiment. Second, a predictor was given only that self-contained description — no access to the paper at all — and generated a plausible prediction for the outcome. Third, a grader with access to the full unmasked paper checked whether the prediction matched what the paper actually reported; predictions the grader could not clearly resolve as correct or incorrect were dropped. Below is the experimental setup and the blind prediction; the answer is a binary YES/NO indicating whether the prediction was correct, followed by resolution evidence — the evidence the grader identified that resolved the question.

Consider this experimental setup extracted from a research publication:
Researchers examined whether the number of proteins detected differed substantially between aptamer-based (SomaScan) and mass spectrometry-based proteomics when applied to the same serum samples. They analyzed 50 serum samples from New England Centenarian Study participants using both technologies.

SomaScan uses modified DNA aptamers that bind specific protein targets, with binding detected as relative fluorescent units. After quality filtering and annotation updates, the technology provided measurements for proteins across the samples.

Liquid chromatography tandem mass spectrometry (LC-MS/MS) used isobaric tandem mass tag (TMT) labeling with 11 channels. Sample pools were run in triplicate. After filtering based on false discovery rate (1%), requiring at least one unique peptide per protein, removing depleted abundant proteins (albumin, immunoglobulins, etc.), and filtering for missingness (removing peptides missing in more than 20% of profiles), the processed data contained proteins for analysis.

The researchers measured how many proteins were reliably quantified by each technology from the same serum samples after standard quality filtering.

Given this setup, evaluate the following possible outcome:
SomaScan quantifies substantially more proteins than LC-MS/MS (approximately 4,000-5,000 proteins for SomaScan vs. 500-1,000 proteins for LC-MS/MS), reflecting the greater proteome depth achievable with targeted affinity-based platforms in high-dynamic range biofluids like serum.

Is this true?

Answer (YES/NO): NO